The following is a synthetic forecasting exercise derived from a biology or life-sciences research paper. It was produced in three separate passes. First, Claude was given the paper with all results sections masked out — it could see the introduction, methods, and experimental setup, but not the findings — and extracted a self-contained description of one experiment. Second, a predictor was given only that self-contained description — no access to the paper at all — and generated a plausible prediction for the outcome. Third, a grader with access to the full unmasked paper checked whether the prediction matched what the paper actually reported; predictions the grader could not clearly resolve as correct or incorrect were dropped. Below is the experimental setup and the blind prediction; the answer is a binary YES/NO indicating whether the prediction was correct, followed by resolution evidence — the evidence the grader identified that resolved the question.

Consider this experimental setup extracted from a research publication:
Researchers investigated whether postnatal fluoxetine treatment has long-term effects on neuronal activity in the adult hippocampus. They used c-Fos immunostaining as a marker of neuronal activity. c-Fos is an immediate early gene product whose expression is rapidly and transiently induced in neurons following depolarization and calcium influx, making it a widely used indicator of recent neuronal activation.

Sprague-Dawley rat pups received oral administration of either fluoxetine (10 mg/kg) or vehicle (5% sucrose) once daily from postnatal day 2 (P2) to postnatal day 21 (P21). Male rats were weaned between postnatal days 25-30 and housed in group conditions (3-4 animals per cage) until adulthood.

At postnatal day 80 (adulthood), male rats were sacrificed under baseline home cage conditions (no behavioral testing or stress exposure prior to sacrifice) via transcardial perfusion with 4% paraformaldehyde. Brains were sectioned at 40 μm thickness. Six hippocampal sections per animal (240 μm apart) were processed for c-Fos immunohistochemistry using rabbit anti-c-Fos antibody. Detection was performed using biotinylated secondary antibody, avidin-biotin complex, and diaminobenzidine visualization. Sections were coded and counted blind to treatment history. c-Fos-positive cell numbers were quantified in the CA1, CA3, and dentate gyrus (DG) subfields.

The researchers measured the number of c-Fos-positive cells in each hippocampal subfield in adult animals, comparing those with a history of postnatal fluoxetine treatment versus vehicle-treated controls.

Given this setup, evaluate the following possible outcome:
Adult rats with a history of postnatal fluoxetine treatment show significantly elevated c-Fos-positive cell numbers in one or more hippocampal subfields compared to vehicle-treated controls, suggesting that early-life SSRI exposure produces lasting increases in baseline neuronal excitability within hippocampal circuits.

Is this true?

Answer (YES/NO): YES